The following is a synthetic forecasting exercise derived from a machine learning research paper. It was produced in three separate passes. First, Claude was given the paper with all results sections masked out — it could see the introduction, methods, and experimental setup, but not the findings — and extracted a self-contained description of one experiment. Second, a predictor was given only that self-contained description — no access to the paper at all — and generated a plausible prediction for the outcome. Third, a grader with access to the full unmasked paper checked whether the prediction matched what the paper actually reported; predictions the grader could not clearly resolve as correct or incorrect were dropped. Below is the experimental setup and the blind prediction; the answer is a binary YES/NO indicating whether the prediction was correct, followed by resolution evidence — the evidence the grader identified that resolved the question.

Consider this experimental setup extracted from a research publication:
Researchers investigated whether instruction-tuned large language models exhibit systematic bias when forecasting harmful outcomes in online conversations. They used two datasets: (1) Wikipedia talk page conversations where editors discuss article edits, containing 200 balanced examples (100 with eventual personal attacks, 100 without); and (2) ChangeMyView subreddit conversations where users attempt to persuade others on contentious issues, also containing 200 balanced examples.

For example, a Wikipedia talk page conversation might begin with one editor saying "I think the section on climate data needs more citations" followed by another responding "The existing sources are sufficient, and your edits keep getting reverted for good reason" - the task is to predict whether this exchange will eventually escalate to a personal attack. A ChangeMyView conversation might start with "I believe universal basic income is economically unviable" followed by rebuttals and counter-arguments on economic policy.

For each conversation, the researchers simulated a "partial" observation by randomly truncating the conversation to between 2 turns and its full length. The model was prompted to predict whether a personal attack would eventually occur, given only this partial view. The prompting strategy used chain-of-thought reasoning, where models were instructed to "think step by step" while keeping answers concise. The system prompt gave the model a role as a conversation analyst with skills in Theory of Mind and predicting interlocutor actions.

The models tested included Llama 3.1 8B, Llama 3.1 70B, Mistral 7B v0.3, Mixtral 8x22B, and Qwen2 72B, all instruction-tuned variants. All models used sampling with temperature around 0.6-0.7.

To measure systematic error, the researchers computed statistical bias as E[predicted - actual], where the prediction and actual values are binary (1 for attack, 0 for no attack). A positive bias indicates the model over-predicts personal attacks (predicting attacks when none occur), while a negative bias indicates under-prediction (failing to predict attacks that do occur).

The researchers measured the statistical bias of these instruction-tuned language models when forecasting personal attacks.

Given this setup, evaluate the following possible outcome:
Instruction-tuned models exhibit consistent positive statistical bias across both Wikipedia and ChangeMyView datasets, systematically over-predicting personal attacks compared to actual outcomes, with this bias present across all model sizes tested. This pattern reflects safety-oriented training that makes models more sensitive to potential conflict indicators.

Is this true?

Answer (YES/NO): NO